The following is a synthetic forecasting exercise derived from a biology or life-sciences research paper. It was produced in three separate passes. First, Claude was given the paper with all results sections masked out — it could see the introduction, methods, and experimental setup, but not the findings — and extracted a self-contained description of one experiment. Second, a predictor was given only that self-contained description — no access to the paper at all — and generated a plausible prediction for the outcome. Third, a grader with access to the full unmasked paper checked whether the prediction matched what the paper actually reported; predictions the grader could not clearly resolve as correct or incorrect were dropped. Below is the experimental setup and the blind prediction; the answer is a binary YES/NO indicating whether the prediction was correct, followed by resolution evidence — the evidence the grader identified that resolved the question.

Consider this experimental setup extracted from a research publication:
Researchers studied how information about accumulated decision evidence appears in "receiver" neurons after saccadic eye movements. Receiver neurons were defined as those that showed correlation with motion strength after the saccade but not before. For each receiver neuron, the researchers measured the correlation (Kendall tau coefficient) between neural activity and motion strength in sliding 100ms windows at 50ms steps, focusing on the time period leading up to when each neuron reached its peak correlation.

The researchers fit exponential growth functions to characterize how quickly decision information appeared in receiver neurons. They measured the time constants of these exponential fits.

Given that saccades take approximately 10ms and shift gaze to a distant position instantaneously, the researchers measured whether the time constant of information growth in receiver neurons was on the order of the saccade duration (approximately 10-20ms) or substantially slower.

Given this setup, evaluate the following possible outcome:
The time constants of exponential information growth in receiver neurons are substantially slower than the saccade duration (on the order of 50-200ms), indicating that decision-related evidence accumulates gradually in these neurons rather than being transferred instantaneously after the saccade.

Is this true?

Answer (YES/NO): YES